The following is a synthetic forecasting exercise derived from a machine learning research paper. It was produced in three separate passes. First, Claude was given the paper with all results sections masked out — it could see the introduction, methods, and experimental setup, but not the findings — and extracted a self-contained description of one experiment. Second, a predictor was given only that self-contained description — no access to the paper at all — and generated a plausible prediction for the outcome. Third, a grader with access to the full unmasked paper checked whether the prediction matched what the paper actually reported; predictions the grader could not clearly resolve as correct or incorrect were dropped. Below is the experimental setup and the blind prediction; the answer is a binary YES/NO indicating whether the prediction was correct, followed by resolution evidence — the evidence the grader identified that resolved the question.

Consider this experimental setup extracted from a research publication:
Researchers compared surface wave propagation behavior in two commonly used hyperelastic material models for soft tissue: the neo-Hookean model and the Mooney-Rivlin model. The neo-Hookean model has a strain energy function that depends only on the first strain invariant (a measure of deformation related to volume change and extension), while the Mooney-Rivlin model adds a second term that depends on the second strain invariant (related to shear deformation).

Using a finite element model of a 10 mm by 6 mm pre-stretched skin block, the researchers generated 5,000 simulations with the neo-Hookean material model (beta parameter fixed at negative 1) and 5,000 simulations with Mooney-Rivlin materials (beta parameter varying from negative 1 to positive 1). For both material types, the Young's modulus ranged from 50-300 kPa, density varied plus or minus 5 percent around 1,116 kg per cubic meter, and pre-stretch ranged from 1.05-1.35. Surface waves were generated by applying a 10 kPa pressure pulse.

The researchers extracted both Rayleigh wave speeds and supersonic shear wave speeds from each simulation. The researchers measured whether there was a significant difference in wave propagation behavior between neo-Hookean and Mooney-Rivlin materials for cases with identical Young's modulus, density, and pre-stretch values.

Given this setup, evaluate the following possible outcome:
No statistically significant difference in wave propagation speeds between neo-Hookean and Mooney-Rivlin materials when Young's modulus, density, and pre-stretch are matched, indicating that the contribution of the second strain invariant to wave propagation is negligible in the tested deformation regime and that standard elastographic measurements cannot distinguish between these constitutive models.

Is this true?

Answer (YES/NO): NO